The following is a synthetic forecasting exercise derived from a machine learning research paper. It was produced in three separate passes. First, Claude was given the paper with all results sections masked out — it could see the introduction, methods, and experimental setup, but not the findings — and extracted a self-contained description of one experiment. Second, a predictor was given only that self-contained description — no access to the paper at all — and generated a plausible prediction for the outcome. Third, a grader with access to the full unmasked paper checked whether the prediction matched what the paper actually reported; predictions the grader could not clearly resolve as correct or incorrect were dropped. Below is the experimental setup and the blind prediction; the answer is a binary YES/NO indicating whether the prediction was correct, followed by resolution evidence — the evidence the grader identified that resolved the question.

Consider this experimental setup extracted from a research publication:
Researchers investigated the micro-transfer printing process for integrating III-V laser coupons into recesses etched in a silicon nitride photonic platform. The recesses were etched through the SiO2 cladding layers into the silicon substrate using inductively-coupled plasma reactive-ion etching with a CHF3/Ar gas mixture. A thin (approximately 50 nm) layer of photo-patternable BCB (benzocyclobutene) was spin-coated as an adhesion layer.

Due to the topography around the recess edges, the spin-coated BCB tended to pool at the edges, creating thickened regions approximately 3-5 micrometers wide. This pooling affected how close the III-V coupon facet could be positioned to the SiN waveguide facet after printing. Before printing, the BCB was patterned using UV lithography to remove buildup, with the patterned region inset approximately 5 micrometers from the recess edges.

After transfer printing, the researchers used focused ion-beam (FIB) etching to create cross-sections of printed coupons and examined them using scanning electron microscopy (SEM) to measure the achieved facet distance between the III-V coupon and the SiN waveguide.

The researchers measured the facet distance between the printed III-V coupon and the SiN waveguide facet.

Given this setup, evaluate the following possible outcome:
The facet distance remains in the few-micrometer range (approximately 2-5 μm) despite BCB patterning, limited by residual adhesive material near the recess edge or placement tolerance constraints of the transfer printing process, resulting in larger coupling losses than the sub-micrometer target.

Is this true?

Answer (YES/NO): NO